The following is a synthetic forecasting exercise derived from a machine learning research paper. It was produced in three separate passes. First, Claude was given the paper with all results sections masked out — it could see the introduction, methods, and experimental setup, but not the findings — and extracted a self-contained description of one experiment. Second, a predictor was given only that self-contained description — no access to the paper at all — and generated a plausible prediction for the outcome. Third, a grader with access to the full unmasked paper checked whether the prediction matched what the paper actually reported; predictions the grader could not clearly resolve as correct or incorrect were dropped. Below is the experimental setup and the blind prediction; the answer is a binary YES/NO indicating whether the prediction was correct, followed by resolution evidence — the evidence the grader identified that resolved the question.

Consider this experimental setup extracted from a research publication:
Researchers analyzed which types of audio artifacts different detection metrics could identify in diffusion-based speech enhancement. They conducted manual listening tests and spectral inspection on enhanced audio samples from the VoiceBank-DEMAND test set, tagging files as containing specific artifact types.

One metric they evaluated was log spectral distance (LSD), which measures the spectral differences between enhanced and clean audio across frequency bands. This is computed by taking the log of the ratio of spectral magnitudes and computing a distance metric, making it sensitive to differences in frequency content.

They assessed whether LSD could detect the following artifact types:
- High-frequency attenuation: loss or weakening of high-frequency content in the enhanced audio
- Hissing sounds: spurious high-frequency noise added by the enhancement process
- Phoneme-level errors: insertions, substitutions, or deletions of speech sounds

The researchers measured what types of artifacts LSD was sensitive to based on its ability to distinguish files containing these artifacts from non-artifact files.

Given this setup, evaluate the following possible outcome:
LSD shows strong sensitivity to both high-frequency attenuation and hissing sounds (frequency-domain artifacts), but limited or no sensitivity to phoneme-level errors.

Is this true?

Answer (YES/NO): NO